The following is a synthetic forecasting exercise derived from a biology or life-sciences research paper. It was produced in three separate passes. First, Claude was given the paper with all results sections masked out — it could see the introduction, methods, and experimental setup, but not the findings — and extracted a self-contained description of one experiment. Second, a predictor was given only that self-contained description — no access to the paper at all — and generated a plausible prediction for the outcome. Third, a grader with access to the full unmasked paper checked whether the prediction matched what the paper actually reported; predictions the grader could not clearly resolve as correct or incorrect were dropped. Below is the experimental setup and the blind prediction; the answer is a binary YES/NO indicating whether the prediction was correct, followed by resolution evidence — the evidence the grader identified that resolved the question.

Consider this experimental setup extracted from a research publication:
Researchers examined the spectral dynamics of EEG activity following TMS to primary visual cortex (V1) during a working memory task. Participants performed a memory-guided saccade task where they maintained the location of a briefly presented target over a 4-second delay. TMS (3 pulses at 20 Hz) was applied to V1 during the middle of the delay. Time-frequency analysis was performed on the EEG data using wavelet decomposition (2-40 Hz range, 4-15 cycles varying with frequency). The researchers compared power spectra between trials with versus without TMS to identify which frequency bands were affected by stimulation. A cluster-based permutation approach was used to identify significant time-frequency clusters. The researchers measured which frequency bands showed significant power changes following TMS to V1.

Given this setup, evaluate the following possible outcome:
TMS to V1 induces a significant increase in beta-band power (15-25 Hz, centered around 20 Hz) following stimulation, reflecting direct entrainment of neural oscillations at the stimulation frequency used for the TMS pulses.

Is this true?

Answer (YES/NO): NO